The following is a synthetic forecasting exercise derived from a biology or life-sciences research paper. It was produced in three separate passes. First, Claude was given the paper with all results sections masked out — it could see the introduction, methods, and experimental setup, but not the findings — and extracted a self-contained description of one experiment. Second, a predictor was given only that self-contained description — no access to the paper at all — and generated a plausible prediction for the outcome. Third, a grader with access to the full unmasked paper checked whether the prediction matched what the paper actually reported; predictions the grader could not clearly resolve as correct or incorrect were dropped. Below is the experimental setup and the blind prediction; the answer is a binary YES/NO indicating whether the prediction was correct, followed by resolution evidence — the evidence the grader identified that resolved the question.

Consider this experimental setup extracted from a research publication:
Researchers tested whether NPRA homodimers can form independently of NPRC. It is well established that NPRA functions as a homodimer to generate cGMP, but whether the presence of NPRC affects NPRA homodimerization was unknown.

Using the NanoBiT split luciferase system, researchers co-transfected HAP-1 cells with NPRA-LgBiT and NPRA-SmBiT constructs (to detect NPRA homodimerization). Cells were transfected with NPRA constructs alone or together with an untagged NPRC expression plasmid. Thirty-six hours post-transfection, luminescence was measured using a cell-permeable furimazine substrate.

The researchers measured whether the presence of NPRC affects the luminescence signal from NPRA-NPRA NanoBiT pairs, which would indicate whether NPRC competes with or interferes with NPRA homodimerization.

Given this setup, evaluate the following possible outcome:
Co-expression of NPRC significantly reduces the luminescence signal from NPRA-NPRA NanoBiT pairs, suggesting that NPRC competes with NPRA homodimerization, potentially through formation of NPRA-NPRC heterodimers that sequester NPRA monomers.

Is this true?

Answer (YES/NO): YES